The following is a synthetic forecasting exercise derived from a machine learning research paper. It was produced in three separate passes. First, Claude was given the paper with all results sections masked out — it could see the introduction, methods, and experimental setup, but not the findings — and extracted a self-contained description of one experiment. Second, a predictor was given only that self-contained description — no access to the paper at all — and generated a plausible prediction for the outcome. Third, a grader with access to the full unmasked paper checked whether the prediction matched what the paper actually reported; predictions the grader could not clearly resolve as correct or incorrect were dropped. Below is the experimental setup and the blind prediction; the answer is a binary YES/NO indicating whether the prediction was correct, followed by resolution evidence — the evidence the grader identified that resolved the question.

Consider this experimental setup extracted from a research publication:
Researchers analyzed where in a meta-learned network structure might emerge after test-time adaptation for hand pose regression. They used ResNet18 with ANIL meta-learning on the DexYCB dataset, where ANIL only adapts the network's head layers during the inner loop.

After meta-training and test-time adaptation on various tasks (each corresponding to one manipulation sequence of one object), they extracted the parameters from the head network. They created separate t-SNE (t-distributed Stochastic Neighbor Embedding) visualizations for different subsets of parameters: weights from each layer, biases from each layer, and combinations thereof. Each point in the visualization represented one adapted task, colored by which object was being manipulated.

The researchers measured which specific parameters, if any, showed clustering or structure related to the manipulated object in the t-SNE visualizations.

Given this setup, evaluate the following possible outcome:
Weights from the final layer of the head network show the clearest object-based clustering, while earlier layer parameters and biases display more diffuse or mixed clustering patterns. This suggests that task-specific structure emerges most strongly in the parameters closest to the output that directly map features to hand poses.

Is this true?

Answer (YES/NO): NO